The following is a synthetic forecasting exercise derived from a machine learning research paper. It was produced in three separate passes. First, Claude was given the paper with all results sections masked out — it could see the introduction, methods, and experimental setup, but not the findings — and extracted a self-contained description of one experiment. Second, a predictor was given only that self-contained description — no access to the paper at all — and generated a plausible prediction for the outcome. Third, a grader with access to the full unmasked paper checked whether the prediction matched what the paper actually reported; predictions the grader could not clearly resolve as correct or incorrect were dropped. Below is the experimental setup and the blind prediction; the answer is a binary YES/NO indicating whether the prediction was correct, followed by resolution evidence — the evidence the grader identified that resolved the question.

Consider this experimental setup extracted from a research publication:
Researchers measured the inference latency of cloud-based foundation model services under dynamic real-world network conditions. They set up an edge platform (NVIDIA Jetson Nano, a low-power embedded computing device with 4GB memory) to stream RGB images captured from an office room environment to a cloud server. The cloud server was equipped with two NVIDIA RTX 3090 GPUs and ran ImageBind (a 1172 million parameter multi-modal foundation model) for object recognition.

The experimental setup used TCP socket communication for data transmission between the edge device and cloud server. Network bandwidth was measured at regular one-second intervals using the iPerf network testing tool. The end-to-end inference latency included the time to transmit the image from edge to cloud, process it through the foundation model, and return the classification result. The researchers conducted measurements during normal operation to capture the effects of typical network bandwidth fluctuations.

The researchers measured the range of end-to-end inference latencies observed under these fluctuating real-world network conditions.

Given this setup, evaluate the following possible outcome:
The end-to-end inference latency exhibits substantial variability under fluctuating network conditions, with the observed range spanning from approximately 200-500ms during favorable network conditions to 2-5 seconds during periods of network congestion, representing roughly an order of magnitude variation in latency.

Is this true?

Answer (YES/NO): NO